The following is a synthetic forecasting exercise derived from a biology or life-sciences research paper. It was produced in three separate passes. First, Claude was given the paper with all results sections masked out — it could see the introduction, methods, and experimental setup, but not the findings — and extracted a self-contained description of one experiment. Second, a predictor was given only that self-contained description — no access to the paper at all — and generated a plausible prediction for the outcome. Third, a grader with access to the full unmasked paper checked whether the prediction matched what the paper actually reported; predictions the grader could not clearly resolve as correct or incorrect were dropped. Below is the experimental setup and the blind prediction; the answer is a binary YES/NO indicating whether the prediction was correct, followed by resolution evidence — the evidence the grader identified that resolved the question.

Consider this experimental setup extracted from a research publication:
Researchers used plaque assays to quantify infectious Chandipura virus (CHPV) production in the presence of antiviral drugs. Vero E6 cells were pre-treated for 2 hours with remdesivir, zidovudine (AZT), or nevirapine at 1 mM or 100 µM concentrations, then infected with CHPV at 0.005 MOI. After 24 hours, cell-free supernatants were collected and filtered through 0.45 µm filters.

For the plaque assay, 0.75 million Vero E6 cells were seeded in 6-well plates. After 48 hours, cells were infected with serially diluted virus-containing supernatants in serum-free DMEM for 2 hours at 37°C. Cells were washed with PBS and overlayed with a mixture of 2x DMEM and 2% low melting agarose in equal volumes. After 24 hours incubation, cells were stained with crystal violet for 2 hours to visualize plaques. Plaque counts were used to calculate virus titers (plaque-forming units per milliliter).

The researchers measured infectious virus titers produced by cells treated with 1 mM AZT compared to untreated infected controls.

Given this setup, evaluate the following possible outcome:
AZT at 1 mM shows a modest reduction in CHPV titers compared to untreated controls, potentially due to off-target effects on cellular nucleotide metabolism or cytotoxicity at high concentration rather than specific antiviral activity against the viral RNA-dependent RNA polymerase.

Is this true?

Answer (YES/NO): NO